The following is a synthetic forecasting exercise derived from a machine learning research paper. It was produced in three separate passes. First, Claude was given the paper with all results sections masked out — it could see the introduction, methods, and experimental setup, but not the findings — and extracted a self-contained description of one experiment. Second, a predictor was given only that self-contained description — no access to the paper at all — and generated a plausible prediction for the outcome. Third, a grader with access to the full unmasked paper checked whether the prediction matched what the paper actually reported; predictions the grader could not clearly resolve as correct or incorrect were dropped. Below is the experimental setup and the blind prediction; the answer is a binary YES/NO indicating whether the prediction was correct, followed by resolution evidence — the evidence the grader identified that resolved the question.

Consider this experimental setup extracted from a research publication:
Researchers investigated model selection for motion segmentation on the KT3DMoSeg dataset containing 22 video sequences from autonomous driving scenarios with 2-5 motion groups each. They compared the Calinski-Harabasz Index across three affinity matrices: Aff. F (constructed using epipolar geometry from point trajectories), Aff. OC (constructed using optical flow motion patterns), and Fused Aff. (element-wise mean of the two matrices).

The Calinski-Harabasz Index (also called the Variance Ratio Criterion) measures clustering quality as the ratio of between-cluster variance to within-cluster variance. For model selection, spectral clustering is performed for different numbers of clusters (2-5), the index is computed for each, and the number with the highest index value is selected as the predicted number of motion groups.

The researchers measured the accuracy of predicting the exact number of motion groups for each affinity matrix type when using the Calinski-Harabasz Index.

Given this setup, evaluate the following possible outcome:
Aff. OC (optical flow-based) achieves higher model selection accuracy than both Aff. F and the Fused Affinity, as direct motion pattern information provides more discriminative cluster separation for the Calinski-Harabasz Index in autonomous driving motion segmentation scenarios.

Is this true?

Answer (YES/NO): NO